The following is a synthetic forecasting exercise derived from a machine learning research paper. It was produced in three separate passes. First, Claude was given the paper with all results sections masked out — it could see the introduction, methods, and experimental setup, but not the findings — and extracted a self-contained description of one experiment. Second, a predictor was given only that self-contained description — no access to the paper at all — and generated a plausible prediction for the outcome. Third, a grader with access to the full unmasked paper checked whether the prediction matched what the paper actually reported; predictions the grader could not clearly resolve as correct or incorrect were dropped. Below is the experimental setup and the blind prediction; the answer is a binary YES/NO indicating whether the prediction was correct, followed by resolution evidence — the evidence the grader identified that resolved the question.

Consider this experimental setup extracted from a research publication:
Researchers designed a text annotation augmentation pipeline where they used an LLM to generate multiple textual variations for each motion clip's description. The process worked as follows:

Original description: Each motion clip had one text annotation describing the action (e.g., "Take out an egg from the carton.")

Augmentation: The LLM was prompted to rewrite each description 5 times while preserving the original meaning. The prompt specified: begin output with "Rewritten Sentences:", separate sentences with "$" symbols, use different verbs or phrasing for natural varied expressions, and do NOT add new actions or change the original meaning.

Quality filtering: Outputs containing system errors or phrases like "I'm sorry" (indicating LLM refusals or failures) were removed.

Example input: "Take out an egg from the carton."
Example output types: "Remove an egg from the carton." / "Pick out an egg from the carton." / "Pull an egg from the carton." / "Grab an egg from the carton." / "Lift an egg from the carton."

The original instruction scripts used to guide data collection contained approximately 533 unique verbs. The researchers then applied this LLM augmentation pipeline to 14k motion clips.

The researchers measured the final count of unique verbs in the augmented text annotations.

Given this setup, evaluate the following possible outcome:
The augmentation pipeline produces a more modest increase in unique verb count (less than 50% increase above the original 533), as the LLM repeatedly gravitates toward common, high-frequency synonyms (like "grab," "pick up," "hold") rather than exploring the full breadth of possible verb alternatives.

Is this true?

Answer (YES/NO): NO